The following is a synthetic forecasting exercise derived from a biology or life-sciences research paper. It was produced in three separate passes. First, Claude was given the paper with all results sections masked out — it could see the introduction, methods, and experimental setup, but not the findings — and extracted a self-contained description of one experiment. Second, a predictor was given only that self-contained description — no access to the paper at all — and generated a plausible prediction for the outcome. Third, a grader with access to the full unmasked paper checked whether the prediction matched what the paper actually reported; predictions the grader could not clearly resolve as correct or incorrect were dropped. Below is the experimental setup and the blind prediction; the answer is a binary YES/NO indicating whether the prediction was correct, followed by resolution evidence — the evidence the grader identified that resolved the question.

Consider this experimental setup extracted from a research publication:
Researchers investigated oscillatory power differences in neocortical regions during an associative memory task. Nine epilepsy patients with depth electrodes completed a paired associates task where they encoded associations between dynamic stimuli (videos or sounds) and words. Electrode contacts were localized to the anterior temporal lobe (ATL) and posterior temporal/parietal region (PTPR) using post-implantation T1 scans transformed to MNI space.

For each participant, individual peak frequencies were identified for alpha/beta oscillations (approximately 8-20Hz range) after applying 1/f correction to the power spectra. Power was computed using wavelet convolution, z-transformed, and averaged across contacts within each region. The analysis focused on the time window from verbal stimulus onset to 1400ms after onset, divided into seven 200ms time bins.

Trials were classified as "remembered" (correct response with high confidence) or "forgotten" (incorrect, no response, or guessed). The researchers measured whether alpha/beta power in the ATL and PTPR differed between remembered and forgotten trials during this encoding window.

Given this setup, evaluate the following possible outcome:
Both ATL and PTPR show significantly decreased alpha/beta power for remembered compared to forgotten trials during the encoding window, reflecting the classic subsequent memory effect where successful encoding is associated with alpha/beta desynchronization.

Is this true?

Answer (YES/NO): NO